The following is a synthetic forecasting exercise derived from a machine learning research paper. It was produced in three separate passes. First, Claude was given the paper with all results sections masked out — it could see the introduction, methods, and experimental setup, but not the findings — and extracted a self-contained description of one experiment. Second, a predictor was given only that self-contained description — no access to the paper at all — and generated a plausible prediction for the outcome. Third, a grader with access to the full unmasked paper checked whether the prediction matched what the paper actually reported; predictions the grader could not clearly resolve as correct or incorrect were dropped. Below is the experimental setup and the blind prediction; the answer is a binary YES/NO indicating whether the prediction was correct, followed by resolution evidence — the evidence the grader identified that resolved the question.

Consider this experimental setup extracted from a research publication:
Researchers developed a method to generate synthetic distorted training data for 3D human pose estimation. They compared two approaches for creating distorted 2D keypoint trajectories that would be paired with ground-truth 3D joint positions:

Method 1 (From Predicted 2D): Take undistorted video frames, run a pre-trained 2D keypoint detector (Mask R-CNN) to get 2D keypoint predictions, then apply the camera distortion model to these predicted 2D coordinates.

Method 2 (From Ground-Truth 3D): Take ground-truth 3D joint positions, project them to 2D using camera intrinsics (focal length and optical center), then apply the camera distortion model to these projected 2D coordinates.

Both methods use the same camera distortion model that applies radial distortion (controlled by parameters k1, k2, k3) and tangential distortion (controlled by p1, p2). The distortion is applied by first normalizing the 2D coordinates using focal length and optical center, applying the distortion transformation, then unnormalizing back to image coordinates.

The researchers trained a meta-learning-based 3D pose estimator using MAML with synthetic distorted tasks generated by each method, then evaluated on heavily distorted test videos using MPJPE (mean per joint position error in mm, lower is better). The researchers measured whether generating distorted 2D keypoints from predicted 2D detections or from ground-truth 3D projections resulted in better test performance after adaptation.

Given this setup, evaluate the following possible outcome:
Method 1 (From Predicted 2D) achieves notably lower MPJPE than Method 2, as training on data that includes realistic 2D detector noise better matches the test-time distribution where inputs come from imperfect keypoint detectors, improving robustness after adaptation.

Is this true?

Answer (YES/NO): YES